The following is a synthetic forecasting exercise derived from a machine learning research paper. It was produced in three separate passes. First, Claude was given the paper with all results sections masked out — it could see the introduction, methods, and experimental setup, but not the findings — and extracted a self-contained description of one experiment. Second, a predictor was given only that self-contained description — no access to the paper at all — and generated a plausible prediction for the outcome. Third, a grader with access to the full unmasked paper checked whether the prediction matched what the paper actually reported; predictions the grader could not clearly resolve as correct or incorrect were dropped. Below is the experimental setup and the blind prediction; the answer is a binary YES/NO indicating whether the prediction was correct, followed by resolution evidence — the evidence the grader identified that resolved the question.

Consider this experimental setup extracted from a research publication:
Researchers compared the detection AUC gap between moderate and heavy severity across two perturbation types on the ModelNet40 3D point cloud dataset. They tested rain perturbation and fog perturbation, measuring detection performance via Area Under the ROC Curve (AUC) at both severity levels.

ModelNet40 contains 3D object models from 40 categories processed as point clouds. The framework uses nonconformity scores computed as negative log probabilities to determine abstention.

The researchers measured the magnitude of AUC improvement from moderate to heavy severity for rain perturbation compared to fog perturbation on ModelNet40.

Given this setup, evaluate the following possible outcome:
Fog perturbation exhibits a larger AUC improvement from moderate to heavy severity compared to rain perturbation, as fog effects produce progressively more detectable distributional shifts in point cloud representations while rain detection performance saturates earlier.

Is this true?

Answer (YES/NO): NO